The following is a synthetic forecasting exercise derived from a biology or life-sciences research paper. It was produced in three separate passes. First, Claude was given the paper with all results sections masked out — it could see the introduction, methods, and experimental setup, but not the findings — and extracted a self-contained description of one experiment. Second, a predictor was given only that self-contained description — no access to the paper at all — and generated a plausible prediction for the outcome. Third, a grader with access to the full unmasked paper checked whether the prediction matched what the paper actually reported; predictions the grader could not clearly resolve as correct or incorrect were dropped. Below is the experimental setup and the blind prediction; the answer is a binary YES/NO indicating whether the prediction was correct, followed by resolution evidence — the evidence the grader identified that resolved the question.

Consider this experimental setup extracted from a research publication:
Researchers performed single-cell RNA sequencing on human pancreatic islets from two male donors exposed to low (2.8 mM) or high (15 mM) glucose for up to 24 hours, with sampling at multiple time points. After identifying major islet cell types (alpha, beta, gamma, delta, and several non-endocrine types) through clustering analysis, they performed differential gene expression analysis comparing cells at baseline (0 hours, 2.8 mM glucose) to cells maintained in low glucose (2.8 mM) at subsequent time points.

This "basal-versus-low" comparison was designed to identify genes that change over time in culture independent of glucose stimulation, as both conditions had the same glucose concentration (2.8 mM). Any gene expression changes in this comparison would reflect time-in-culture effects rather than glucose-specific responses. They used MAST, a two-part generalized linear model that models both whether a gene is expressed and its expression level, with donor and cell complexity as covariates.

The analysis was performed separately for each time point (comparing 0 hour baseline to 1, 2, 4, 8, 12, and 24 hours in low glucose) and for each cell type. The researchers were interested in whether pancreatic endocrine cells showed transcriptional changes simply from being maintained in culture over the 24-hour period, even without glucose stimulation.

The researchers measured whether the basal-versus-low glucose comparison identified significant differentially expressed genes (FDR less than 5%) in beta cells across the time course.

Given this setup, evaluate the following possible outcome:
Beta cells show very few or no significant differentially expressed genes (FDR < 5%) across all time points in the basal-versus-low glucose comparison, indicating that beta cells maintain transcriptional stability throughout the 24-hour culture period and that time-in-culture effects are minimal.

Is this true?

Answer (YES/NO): NO